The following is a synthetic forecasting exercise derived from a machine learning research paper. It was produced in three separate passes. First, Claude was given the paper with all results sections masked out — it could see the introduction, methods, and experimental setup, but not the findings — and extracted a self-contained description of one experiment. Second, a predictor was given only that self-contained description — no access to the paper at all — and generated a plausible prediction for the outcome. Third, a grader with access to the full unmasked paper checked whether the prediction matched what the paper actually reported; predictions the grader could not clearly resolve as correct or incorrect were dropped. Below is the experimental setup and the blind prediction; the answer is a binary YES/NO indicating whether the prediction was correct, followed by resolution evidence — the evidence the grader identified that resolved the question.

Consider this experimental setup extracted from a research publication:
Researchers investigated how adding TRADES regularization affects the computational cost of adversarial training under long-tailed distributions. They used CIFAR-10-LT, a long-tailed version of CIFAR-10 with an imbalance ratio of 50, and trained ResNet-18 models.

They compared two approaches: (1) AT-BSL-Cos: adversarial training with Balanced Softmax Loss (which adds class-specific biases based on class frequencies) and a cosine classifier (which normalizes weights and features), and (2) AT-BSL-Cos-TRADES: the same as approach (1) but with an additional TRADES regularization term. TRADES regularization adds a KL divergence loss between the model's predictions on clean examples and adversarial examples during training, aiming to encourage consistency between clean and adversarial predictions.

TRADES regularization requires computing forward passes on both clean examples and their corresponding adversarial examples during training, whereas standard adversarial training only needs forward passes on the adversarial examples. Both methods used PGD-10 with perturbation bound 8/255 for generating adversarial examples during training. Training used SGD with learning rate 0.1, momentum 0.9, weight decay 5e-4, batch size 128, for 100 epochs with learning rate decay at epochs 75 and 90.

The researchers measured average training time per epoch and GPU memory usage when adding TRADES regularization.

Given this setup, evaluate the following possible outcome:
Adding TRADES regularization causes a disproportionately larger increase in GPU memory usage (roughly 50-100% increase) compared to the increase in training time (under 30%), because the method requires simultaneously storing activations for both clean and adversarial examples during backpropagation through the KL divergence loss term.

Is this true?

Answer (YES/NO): NO